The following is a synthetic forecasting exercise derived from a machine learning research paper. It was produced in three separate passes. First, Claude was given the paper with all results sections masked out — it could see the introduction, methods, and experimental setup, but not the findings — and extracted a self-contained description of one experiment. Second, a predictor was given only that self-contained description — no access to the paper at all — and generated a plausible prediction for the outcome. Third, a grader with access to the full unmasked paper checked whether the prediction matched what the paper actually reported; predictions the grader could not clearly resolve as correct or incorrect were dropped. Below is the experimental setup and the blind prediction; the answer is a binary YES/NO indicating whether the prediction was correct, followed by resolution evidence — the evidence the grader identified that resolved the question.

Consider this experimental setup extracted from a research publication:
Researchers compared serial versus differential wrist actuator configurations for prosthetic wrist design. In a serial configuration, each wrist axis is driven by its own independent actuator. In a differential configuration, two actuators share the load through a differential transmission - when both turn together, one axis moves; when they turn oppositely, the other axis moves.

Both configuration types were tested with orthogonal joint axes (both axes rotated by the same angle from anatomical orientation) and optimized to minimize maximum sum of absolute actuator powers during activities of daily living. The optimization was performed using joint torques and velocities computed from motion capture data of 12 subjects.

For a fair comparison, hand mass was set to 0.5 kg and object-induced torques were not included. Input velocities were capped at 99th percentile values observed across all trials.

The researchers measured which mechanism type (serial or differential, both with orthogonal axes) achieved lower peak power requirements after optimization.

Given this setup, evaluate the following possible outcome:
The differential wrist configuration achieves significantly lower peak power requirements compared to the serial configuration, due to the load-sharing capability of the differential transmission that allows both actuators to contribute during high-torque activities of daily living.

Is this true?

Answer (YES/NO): YES